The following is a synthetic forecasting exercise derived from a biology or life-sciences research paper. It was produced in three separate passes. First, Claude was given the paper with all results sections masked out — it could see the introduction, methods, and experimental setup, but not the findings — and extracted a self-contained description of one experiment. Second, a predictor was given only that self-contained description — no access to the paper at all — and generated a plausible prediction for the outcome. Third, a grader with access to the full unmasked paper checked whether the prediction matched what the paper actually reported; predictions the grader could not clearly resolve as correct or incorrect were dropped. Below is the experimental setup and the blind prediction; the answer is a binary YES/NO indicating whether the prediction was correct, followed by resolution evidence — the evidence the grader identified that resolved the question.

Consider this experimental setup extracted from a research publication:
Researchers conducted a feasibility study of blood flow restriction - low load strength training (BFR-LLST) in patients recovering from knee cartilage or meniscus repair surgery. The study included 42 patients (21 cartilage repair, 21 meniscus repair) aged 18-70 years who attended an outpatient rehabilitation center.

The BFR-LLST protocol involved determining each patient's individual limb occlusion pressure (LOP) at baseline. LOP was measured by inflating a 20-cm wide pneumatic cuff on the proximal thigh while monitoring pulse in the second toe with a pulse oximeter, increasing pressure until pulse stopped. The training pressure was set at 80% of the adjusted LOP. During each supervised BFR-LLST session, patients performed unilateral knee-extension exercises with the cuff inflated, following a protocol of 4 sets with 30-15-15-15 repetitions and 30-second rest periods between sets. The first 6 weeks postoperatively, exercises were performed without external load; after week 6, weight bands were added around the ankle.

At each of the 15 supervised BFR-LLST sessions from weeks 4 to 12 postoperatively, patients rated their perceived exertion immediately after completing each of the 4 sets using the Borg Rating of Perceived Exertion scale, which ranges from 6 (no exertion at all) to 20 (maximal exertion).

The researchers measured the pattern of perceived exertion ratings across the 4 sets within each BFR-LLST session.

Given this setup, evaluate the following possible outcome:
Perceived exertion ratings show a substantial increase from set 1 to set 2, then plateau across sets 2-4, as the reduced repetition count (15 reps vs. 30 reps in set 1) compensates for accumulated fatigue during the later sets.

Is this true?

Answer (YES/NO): NO